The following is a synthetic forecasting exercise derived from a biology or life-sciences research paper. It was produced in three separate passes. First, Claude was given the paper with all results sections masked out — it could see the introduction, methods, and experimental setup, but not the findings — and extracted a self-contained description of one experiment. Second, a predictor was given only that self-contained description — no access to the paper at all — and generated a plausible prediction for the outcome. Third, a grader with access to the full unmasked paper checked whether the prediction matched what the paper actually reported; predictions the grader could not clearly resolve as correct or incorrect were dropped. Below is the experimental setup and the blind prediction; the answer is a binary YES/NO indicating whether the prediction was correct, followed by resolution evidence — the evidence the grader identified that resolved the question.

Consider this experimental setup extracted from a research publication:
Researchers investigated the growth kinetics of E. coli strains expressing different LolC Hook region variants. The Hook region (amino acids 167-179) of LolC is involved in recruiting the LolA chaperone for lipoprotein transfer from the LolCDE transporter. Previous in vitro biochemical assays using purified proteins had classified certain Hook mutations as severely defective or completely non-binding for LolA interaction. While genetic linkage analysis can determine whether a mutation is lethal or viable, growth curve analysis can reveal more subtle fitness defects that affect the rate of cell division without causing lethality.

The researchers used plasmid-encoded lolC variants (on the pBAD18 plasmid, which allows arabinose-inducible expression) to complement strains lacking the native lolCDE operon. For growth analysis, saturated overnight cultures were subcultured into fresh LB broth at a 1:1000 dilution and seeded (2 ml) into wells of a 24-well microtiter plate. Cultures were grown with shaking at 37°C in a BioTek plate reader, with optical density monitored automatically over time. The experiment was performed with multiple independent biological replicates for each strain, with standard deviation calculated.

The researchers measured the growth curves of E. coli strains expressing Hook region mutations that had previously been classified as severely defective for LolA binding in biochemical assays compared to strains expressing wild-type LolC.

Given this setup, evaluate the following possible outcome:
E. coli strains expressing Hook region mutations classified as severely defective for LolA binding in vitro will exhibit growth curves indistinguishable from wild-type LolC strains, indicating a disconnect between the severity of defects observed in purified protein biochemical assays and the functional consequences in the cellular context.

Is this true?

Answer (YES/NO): NO